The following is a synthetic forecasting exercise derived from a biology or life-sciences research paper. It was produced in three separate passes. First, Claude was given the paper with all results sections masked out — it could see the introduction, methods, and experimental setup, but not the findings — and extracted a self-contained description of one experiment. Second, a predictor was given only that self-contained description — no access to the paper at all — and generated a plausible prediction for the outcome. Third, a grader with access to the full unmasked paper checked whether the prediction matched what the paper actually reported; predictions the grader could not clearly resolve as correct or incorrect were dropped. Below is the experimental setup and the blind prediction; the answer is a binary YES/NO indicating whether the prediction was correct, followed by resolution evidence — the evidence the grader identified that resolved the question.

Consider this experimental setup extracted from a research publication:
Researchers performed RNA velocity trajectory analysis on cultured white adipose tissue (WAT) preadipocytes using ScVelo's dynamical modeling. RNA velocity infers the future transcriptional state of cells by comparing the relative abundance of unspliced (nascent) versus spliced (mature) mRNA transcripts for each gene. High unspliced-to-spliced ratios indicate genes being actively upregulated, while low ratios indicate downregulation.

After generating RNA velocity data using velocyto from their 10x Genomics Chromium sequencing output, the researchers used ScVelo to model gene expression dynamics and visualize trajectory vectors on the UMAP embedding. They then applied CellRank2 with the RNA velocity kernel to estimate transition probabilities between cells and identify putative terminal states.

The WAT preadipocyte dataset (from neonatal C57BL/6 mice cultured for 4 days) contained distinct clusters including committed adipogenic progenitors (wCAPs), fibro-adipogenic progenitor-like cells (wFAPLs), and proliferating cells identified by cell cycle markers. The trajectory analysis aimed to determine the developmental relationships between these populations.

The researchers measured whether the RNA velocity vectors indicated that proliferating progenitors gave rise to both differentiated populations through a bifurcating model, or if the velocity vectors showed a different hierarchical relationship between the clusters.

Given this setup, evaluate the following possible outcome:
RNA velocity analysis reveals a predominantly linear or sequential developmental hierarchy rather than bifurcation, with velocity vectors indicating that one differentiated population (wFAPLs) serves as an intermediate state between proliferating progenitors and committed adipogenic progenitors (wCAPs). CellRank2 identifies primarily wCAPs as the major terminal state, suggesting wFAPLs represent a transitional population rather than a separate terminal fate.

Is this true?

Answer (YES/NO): NO